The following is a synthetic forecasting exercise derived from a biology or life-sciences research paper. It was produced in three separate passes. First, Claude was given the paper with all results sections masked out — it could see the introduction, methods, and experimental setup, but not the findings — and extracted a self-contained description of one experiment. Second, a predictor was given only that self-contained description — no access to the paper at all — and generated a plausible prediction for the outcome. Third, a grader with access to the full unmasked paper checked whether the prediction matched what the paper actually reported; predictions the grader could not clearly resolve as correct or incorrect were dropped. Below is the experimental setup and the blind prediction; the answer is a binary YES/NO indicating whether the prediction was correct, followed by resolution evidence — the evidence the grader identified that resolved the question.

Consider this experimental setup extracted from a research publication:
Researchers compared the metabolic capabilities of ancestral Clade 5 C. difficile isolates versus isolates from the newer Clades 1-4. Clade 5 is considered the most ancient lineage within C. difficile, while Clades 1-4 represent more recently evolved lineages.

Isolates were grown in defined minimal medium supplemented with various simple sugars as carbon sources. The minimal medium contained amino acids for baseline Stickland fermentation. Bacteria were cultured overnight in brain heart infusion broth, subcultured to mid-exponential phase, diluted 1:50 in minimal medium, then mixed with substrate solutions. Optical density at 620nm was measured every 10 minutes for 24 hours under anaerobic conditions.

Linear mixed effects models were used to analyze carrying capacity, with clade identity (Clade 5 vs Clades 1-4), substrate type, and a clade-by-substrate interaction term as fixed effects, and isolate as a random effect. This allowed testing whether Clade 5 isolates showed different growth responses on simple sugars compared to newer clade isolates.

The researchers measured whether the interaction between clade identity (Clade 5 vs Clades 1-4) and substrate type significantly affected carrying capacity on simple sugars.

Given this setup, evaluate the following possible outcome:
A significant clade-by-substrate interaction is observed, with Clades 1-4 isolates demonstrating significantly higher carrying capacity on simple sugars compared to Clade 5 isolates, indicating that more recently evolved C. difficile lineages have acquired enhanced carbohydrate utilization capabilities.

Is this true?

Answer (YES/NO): NO